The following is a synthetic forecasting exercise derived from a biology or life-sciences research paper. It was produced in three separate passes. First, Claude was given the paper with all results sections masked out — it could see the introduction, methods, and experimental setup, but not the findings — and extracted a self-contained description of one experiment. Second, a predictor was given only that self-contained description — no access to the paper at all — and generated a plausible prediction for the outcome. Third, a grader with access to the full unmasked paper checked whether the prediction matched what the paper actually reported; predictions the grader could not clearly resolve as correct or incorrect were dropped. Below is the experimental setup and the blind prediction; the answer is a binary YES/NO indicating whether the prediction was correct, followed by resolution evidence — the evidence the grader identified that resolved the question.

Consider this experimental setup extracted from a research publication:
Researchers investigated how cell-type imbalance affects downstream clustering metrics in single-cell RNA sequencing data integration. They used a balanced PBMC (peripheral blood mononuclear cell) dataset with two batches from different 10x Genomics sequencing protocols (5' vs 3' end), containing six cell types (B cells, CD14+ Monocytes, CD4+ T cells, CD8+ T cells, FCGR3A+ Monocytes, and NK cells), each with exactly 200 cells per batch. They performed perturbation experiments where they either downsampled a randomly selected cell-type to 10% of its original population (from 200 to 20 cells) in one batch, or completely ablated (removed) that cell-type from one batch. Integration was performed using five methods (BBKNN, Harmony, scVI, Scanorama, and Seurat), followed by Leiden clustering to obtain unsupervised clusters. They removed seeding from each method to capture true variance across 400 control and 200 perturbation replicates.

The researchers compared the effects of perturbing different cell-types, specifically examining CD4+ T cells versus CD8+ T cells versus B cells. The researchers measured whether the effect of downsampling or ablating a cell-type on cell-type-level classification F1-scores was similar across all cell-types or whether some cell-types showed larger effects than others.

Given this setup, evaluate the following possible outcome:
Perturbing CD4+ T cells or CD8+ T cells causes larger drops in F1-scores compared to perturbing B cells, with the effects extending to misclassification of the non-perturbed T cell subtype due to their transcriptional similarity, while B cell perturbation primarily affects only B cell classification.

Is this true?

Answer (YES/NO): YES